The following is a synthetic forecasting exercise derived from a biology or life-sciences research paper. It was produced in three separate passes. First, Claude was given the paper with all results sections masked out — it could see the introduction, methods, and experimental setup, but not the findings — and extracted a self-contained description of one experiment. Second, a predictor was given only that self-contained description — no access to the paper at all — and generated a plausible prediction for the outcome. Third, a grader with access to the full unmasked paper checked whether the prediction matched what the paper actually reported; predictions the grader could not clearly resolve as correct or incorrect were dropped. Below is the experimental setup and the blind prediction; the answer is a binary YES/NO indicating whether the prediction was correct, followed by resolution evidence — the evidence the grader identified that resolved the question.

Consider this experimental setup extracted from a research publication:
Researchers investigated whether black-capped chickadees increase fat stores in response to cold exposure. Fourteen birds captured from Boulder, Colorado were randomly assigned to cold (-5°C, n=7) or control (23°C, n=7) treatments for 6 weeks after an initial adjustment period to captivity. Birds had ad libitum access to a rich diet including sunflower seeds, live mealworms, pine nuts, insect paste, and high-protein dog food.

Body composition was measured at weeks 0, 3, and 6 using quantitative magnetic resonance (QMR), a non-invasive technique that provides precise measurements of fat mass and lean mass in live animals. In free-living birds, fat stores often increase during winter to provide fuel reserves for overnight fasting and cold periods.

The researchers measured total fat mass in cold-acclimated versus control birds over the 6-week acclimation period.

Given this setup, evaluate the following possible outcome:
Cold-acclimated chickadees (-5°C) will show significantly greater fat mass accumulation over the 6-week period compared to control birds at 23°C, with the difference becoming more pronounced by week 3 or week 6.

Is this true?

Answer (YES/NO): NO